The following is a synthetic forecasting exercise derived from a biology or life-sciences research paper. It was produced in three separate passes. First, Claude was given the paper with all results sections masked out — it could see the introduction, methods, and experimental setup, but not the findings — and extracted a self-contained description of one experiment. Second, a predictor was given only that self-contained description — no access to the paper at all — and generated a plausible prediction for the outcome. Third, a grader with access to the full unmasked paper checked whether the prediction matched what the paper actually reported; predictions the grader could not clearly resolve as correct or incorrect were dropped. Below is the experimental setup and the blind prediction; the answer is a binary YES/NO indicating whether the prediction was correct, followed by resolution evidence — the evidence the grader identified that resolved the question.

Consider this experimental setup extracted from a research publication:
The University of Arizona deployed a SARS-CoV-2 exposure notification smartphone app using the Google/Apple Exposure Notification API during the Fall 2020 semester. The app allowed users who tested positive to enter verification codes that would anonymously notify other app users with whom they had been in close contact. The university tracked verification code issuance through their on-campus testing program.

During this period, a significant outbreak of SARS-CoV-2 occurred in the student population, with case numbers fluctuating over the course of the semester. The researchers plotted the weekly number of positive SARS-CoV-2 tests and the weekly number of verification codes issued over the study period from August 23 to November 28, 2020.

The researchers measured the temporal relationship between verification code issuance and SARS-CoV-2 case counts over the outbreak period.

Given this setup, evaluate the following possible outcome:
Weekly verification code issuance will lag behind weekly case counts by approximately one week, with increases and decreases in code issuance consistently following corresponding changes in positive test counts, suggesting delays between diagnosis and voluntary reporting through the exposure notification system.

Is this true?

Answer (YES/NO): NO